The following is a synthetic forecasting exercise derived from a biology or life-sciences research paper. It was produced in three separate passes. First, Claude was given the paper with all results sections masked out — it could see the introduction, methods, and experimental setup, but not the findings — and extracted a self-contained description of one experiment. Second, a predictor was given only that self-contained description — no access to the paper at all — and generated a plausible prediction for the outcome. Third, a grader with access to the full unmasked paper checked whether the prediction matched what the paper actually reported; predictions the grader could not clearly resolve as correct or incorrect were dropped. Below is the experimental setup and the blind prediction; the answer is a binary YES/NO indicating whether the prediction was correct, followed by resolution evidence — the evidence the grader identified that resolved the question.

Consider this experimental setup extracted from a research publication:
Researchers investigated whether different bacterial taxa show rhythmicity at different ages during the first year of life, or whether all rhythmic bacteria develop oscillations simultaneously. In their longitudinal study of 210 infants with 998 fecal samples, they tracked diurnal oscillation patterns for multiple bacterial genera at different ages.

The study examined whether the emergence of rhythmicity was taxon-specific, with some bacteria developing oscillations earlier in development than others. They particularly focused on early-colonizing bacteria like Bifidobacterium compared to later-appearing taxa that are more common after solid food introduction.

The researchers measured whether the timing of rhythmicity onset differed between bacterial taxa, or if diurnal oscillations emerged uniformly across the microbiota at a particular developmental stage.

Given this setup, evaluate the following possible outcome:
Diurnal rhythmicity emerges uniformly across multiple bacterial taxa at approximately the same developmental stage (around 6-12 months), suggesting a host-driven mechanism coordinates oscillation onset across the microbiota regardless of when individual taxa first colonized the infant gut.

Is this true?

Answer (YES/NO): NO